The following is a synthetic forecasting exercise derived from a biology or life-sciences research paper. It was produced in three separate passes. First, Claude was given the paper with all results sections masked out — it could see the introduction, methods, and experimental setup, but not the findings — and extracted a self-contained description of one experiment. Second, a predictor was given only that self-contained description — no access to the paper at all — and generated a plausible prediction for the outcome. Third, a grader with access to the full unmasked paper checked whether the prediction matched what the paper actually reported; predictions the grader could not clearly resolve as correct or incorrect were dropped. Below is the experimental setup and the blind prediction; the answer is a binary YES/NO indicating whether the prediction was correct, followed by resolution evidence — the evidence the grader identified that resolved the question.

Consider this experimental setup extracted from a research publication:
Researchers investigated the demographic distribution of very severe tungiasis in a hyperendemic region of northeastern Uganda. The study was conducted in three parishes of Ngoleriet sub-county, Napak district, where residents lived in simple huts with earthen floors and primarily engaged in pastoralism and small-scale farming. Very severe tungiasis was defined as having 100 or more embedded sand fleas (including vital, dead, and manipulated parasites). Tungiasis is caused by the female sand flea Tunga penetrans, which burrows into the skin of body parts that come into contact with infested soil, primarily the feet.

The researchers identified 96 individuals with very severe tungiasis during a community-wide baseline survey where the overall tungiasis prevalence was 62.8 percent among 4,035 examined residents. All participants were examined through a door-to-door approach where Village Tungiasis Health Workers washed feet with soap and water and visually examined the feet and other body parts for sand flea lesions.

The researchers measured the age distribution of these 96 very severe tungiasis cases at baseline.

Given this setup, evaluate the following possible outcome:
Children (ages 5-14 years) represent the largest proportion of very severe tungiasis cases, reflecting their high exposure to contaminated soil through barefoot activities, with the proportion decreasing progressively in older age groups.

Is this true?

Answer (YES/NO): NO